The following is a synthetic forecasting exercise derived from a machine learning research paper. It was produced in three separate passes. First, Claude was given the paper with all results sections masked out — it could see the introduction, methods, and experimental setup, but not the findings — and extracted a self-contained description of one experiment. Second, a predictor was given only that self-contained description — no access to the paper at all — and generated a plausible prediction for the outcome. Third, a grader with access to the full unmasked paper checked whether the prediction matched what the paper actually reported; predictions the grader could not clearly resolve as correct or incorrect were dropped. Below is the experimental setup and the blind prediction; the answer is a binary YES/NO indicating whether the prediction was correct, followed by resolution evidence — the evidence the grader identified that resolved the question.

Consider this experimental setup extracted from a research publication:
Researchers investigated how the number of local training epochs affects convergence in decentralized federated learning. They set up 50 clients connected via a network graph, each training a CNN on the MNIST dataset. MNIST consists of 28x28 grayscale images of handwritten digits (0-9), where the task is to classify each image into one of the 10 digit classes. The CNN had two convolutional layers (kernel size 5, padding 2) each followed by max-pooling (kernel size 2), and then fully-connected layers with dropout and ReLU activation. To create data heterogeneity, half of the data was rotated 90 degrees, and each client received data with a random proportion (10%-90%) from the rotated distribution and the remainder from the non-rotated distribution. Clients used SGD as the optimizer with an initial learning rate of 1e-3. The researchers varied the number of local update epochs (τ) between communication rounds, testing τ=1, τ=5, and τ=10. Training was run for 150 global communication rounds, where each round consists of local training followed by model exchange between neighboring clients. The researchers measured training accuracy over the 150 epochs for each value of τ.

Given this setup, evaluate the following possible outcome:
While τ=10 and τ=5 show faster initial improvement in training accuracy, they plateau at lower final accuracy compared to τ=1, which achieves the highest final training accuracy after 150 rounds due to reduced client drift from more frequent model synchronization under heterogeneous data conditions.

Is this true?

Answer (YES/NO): NO